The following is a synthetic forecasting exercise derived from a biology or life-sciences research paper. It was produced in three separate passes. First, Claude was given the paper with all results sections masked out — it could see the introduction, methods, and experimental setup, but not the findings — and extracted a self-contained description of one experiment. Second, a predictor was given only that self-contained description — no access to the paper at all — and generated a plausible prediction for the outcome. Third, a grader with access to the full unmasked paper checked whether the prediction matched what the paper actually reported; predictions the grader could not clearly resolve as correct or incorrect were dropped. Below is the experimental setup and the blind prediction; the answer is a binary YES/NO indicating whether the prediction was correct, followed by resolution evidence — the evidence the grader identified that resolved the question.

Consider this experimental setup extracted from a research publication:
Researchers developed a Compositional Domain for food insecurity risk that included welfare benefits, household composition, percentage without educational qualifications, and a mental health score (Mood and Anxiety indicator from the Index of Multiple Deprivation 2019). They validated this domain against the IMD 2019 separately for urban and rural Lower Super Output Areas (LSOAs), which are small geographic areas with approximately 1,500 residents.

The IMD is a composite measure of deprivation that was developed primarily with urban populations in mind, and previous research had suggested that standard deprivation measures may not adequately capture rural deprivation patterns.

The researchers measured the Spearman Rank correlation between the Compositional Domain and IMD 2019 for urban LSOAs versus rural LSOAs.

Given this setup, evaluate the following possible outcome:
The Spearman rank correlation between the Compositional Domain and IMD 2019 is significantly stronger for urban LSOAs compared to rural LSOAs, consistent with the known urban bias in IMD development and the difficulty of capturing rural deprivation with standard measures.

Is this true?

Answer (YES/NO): YES